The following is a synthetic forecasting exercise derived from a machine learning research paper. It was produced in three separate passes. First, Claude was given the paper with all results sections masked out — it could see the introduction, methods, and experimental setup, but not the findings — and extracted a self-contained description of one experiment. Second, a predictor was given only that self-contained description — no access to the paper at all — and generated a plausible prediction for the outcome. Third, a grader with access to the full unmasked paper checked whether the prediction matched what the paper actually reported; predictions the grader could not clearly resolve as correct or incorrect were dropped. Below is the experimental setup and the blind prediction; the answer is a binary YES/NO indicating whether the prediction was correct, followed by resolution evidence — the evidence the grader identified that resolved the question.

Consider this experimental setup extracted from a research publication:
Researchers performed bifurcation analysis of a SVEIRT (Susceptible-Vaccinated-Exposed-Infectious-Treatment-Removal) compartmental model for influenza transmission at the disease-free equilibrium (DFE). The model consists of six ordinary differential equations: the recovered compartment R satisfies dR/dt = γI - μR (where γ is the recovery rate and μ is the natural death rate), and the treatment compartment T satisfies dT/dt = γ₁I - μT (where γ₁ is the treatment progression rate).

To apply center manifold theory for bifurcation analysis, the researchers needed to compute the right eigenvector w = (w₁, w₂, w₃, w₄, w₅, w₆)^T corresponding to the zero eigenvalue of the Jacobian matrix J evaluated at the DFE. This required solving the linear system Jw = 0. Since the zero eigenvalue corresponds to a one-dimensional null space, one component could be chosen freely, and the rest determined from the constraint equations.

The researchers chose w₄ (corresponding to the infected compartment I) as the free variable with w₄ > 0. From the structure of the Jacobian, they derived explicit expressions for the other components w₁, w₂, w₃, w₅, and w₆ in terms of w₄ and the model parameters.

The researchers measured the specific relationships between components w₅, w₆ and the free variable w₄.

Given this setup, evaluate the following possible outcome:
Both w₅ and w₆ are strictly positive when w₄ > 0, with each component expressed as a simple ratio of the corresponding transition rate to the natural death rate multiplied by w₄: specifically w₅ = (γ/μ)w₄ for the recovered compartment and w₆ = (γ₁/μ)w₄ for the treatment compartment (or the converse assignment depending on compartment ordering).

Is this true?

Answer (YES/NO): YES